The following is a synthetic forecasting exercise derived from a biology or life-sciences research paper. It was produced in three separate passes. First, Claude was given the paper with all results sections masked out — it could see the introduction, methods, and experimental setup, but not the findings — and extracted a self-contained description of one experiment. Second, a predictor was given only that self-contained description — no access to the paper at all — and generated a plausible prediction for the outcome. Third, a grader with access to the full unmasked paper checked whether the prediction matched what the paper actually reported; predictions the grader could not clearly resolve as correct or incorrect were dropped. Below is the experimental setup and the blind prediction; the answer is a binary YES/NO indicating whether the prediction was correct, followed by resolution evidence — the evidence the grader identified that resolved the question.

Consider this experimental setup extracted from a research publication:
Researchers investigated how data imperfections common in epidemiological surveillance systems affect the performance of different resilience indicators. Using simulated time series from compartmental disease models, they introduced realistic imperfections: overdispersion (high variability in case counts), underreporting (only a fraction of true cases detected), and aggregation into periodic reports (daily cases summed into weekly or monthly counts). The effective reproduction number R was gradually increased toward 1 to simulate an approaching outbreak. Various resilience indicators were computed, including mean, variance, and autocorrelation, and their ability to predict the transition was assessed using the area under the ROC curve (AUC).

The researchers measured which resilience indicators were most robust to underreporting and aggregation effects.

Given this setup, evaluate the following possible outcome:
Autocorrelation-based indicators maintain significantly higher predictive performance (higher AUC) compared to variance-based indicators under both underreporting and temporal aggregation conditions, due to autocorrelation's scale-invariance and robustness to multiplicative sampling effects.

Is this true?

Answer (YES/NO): NO